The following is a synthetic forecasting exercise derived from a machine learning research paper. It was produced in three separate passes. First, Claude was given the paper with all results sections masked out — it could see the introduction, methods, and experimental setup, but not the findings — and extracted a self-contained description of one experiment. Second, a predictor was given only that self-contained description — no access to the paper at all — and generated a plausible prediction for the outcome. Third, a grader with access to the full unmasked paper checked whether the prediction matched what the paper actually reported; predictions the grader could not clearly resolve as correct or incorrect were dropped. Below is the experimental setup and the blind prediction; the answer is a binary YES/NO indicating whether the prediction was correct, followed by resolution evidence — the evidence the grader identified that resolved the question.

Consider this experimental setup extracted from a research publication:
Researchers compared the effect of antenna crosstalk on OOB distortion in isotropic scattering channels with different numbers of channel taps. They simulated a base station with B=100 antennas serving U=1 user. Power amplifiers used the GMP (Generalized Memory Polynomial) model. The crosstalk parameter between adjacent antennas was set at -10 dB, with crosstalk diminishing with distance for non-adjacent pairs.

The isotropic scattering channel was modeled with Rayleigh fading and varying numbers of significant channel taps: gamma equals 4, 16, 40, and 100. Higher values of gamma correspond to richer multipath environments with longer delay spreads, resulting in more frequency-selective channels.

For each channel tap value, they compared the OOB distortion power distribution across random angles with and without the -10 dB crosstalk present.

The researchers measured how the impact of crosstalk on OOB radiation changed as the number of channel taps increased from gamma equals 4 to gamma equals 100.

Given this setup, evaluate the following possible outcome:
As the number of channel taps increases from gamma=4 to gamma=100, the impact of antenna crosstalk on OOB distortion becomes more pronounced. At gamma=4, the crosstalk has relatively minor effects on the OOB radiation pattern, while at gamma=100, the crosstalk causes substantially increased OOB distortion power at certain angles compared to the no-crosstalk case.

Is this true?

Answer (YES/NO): NO